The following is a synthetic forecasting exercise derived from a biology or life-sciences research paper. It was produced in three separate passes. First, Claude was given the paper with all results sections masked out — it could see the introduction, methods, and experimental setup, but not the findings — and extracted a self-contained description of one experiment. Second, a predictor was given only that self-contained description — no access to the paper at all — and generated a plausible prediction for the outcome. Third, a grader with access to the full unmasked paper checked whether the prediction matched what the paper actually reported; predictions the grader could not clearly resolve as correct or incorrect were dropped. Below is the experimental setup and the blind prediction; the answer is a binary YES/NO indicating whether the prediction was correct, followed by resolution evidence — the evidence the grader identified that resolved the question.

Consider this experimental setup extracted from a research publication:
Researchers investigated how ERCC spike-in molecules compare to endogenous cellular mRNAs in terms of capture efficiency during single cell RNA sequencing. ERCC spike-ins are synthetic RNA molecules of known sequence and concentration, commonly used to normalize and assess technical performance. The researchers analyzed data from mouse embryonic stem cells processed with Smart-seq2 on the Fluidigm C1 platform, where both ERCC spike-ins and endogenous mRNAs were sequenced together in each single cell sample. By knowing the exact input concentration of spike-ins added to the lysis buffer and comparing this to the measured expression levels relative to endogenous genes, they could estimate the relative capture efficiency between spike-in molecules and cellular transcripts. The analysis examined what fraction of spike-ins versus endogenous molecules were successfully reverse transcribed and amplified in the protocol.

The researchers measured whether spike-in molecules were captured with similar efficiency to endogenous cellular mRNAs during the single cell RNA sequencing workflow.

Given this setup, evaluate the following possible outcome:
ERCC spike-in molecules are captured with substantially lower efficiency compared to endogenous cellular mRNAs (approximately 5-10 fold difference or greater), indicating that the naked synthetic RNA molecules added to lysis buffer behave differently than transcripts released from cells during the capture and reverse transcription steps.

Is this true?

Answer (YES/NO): YES